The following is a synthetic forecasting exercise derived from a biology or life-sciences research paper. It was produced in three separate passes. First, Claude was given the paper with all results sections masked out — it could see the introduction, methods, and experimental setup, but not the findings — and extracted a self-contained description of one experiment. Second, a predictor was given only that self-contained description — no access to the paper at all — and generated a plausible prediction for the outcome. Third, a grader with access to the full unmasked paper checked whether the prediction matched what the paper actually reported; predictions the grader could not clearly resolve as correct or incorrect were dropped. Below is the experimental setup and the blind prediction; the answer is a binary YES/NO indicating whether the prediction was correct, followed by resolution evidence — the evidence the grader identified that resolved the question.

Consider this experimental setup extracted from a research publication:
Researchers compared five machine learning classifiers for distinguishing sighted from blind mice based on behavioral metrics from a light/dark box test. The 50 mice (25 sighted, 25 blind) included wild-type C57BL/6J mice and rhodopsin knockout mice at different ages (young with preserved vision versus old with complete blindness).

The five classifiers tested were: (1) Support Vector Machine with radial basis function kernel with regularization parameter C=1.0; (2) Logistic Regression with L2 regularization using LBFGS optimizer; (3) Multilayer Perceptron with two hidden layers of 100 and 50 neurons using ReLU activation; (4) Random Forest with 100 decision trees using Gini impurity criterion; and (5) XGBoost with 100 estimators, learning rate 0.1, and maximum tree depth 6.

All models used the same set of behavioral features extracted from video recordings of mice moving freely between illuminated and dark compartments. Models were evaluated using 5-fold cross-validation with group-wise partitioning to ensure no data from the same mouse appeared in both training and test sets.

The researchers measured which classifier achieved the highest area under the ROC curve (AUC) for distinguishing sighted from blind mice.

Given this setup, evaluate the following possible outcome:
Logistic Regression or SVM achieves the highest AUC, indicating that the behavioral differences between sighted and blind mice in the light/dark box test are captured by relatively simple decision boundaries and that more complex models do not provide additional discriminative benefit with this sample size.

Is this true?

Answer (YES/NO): YES